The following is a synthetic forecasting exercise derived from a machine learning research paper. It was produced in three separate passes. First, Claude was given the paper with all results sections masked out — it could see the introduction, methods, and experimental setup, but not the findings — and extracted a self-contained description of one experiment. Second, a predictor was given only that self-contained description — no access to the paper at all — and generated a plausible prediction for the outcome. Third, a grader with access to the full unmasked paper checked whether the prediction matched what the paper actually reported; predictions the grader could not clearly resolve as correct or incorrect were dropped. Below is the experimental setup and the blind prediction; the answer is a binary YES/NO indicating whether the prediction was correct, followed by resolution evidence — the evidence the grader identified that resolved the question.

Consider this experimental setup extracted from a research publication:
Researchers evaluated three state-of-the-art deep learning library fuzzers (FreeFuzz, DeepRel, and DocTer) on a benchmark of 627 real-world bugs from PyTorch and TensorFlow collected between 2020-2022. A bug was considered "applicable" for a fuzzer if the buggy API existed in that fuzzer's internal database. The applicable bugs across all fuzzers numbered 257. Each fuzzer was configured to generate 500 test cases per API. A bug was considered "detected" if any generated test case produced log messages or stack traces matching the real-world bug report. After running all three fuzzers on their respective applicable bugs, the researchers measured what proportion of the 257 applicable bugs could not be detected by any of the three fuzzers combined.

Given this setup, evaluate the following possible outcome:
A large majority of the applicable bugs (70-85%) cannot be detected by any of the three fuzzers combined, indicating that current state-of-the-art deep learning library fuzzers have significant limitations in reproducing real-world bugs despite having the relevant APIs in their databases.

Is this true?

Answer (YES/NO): NO